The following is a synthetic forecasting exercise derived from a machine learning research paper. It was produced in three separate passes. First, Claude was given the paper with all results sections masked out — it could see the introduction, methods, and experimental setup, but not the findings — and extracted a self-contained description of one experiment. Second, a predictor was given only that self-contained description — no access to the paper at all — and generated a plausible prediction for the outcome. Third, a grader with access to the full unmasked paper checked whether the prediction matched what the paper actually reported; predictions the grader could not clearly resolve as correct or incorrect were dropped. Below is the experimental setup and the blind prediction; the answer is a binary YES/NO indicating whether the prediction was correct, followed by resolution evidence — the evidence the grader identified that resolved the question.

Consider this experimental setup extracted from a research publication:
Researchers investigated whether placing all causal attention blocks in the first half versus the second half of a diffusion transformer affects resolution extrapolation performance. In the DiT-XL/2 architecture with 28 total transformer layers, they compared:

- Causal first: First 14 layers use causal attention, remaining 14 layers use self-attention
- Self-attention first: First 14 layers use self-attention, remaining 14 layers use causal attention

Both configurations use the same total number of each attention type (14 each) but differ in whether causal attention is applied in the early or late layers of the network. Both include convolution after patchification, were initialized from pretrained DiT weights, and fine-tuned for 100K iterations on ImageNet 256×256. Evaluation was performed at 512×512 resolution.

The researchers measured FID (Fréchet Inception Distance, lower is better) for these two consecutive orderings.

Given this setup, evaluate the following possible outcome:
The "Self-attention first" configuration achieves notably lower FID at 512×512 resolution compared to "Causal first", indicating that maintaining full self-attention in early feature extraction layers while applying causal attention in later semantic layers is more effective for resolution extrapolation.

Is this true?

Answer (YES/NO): NO